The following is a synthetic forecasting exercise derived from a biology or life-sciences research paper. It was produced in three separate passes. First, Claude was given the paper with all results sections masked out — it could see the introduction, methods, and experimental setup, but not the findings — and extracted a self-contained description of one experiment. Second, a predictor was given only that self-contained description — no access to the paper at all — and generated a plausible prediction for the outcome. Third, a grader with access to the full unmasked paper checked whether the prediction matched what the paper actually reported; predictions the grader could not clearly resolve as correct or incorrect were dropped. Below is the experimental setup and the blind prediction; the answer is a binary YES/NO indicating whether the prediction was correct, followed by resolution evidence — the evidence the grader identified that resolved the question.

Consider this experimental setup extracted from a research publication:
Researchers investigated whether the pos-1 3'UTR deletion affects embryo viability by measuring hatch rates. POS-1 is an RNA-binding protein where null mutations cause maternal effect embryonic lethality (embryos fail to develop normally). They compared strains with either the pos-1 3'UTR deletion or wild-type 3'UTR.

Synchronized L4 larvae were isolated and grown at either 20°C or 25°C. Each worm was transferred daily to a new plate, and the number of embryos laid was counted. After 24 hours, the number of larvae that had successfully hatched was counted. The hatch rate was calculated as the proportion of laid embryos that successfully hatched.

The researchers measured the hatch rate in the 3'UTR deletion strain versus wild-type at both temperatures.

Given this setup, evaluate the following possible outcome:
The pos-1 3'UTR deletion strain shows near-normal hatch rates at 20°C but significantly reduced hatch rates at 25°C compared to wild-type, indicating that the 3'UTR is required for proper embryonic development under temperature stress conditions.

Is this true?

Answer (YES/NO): NO